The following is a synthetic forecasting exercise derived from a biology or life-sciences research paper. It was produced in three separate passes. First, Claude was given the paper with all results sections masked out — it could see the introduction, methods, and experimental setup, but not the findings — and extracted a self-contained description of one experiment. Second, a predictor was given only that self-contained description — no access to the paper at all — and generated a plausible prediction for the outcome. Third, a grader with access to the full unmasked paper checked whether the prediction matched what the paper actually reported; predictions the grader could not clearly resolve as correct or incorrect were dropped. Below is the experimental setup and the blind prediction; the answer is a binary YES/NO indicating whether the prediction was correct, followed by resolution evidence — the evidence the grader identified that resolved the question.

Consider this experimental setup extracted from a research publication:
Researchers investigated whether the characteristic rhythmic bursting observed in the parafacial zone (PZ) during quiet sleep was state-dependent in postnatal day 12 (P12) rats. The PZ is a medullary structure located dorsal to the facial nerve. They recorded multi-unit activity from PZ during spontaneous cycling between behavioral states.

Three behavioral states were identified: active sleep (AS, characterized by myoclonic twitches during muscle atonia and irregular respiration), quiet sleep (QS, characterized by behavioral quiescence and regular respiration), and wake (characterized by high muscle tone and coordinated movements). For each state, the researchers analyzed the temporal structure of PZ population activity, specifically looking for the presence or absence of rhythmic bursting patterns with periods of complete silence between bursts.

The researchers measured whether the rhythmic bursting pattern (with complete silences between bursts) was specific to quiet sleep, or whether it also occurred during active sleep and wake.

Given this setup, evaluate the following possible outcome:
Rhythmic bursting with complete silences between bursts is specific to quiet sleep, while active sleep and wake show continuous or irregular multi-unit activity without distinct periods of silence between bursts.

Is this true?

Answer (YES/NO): YES